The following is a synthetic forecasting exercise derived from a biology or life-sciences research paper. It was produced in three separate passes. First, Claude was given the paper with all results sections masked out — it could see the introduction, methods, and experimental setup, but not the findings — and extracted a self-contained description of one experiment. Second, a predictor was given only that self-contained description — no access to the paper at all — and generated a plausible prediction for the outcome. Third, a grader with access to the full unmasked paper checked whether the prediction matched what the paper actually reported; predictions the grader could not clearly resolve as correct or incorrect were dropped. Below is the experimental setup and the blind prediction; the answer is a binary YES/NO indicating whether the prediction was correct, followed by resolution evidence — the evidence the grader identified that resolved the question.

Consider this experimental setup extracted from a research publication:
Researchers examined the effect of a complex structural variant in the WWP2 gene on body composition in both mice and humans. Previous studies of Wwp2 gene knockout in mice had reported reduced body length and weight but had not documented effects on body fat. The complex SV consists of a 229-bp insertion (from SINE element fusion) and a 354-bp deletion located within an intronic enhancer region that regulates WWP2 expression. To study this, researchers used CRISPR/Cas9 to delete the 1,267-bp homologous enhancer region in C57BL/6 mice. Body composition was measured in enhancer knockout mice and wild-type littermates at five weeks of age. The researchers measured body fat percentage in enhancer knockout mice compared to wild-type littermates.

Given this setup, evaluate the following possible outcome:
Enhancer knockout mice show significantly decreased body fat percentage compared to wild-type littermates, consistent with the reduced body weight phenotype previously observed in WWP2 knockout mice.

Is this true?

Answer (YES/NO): NO